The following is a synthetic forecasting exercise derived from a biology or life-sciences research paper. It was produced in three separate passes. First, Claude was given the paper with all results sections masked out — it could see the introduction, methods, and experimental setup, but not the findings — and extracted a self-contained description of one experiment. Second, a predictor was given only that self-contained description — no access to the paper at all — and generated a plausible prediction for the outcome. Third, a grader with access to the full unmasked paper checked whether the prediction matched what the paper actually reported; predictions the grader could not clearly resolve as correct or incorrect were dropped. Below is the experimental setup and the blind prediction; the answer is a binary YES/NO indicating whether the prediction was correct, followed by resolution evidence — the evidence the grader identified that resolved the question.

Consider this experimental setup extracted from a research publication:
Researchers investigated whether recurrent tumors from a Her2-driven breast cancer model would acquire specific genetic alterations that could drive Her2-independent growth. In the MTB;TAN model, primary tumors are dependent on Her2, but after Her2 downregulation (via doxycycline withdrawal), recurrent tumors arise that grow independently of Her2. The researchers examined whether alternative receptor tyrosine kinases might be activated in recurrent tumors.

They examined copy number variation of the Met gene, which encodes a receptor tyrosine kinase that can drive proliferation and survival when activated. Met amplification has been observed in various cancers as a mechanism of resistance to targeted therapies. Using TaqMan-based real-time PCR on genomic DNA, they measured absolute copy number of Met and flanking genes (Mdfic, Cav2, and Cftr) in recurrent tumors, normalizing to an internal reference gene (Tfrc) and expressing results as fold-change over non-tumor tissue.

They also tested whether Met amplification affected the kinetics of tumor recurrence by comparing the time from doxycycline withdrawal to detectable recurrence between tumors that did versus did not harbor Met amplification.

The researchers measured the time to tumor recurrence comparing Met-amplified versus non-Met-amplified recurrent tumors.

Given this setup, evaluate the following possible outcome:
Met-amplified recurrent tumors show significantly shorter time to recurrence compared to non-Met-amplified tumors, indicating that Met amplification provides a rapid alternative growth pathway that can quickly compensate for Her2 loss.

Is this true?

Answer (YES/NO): NO